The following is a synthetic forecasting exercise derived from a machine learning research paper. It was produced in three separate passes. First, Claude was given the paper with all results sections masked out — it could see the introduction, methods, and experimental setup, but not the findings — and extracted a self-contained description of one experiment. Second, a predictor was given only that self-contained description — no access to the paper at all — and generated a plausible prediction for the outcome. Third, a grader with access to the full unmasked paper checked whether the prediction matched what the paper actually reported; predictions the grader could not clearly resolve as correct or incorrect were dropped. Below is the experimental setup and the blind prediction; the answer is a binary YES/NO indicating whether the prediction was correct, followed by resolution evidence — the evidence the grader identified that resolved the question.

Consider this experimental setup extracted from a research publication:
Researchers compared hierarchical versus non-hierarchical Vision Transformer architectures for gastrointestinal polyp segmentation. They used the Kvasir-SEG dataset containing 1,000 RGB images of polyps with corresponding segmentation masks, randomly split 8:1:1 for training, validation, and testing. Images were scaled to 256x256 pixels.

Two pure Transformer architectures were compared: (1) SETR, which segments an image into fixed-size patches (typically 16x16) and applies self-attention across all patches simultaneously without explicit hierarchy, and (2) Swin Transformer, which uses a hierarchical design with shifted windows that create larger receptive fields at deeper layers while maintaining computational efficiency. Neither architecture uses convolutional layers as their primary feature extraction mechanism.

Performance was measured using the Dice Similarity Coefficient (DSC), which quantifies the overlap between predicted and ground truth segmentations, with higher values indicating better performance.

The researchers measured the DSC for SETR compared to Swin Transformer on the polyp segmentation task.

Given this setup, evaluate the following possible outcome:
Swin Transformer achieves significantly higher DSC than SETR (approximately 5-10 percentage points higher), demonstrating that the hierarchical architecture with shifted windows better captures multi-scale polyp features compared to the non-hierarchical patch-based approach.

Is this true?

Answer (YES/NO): YES